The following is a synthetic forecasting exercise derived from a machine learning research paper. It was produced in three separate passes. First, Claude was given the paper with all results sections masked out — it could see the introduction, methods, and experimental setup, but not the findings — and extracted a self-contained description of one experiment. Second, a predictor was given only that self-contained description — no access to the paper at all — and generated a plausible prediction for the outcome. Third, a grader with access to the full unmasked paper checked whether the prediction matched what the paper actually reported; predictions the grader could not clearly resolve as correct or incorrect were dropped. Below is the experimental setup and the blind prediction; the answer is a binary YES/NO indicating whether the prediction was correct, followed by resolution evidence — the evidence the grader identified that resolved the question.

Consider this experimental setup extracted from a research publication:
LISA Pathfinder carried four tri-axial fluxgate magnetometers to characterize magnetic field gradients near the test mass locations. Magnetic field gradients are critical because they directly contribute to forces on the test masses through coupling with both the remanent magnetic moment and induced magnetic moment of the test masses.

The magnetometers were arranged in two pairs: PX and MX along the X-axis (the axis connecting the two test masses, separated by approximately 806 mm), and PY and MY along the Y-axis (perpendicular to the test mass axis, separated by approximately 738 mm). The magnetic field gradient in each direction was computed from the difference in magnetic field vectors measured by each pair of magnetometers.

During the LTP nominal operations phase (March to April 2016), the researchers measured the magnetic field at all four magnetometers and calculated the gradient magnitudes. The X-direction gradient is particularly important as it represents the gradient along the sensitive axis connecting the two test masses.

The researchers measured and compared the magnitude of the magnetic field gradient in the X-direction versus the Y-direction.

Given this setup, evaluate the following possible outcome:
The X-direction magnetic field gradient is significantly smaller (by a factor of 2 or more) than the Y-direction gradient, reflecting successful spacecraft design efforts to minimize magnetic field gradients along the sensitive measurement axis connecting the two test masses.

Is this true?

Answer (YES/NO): NO